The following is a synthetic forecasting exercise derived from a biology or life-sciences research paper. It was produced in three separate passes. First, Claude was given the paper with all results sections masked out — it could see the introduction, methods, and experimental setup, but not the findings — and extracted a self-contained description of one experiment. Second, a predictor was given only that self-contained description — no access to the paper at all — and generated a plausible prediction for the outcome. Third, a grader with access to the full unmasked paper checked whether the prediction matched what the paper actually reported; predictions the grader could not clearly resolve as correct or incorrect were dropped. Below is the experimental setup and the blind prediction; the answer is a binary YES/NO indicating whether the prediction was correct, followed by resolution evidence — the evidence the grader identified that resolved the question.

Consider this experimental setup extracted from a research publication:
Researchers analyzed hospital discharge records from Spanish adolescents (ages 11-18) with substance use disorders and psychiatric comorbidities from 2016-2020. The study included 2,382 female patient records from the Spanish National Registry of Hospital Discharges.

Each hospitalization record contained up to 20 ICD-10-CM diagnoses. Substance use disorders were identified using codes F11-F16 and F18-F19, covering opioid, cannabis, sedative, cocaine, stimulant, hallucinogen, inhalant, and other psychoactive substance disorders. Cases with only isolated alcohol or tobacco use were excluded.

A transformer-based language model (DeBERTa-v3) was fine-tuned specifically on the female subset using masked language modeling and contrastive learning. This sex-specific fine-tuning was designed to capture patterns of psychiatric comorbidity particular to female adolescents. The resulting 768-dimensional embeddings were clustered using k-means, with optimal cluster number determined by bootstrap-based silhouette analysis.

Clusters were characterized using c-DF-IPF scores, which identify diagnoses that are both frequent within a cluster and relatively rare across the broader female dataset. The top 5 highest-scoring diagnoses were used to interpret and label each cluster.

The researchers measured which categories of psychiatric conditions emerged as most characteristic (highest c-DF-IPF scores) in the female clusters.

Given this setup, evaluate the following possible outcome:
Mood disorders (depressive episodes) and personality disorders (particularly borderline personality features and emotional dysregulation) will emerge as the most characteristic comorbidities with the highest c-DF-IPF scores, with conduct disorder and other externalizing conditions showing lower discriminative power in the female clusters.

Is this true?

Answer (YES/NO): YES